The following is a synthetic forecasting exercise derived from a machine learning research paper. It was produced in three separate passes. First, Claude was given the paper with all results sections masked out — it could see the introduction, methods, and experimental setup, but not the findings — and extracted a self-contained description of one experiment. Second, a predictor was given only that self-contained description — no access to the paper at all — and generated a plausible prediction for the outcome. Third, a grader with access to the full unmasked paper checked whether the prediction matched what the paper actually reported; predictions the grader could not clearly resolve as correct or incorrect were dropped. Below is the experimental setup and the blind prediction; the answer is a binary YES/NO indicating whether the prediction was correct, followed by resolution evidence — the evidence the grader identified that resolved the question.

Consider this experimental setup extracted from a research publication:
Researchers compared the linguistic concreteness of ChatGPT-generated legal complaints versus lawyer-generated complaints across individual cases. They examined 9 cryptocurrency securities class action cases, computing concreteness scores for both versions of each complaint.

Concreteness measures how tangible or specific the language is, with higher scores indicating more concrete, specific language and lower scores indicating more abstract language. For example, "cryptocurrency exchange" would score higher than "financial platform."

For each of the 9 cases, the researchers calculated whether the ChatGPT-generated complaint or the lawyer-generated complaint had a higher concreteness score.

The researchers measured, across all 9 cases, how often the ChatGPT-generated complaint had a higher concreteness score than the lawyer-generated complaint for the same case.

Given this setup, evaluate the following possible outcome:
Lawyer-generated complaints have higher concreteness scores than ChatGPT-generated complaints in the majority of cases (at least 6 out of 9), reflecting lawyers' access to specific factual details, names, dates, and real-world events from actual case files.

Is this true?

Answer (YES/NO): NO